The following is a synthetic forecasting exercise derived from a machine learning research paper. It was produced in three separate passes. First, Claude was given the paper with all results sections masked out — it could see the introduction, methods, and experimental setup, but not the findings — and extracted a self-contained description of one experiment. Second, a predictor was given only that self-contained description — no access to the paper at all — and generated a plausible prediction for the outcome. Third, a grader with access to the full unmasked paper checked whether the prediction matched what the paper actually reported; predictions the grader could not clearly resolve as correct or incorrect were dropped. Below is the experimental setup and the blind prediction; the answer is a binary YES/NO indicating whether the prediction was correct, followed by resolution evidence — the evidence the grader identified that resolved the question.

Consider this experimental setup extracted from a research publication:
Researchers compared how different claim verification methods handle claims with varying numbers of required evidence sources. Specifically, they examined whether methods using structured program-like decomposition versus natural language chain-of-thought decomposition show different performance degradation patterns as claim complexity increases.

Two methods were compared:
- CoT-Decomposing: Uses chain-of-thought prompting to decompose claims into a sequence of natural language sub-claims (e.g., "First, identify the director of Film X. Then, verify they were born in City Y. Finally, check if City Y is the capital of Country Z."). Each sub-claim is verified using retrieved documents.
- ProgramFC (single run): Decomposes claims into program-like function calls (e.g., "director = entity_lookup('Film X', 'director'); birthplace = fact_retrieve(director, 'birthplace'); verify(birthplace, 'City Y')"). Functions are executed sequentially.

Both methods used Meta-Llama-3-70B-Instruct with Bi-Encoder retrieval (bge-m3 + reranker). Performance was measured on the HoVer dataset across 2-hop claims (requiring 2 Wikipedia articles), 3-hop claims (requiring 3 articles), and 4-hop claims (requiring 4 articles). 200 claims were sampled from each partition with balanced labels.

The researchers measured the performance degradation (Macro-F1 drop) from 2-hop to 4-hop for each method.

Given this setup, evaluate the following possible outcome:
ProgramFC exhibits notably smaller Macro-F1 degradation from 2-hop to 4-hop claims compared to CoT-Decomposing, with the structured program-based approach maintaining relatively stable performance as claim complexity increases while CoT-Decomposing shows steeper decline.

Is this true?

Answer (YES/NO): YES